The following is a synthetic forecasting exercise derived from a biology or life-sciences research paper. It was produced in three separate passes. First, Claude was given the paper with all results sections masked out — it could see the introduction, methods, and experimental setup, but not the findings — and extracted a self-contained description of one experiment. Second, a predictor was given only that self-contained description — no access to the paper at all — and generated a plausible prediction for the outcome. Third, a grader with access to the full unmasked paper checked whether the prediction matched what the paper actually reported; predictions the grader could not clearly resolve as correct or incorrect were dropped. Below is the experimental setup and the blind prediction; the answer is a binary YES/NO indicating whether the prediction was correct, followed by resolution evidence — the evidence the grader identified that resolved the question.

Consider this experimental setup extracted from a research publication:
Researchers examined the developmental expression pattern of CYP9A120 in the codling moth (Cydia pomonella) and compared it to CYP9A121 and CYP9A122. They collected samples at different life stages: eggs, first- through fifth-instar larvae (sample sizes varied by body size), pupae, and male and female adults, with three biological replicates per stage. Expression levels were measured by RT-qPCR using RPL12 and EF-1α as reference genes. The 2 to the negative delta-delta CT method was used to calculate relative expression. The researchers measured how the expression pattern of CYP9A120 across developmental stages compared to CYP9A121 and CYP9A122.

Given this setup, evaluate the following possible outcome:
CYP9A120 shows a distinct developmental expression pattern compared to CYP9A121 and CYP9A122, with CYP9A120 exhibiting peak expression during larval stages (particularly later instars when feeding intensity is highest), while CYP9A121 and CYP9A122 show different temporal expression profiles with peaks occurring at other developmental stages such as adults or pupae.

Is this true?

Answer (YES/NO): NO